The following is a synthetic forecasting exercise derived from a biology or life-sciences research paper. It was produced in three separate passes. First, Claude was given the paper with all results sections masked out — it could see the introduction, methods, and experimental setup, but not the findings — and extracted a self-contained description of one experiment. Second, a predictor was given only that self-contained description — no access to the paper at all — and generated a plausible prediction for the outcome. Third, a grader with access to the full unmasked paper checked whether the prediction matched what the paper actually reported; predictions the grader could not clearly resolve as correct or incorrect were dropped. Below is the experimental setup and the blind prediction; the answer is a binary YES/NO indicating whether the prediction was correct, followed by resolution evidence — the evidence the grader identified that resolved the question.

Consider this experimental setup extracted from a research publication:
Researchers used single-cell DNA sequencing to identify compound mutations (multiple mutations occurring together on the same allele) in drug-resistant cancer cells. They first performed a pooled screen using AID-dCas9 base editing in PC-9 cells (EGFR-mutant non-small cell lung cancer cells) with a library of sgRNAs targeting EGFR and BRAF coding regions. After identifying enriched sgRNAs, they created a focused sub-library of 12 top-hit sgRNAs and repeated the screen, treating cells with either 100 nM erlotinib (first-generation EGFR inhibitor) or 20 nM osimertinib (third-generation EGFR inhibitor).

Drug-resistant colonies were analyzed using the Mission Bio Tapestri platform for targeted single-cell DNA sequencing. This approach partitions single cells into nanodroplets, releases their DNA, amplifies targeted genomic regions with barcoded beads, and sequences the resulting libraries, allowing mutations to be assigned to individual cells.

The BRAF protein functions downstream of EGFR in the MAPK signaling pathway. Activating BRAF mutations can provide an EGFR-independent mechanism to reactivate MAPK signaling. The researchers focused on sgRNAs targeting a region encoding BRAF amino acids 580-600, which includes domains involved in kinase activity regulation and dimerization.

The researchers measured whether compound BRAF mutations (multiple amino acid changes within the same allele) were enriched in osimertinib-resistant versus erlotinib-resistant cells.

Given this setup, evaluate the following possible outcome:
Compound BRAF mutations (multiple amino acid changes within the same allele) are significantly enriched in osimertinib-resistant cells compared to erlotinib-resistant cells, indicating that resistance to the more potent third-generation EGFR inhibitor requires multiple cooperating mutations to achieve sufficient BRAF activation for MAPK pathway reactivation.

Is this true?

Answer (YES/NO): YES